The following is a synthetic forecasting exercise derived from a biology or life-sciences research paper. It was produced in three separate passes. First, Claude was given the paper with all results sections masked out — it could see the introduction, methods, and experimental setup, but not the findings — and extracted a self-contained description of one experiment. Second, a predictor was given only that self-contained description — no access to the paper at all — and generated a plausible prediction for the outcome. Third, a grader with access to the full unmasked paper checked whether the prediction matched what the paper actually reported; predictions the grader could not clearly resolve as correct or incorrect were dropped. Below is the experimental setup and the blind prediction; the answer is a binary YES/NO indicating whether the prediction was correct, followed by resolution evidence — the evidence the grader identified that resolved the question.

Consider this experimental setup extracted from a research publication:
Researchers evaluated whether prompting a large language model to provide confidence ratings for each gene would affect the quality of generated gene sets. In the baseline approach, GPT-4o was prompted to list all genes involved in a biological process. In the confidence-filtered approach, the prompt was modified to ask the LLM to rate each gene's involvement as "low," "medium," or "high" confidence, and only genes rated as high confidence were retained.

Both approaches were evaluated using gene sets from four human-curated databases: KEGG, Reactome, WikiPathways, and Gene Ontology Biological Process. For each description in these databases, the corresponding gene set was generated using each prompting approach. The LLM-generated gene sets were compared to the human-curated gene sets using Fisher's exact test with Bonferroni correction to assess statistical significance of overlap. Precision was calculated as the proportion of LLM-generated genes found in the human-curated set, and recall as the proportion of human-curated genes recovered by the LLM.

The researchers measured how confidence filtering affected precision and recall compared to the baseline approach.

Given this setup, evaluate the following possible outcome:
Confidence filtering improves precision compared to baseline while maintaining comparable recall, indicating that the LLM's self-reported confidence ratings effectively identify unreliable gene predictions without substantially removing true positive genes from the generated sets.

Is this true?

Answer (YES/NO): NO